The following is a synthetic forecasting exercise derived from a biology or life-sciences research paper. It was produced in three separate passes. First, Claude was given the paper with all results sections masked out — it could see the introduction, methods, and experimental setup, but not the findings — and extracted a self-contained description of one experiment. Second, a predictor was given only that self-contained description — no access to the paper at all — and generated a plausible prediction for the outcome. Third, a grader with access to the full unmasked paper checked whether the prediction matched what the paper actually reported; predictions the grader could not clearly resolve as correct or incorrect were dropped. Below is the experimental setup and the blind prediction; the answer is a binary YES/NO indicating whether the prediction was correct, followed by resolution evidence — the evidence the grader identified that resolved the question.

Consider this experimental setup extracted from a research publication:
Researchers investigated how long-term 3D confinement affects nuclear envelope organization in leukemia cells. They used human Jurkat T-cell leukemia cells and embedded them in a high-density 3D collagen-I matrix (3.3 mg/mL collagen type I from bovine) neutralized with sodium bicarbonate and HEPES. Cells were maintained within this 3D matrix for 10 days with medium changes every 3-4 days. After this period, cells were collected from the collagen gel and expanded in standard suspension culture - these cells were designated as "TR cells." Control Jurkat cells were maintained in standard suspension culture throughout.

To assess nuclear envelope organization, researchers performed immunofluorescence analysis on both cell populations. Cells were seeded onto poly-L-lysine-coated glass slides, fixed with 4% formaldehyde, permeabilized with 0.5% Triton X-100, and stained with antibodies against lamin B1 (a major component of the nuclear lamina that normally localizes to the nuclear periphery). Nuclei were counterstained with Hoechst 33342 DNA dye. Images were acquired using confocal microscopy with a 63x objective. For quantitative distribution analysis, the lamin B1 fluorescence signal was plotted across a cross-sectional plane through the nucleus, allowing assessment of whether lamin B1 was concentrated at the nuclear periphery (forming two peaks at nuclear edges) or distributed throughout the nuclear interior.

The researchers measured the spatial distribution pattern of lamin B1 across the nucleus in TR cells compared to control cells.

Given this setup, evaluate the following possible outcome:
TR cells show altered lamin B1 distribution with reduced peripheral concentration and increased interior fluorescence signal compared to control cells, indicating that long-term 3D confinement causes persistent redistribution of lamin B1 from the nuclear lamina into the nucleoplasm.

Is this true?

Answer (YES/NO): YES